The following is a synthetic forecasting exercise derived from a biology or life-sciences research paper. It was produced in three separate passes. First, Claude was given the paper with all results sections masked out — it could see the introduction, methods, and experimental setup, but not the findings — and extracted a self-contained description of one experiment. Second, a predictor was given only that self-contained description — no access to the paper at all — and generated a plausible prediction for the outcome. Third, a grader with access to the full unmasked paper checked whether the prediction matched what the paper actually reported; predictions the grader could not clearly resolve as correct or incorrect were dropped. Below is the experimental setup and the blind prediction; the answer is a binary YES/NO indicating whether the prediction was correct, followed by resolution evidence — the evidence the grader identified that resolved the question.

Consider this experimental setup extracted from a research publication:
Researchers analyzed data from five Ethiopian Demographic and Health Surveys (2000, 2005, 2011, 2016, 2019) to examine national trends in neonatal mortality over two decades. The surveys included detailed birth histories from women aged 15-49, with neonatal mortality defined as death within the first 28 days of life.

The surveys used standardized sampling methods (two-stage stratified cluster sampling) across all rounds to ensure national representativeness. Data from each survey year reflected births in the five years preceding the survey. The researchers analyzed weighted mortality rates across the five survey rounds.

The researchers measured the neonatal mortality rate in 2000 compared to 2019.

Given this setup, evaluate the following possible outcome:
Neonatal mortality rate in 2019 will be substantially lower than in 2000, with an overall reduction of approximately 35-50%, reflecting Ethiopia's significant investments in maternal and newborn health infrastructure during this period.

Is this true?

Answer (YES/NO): YES